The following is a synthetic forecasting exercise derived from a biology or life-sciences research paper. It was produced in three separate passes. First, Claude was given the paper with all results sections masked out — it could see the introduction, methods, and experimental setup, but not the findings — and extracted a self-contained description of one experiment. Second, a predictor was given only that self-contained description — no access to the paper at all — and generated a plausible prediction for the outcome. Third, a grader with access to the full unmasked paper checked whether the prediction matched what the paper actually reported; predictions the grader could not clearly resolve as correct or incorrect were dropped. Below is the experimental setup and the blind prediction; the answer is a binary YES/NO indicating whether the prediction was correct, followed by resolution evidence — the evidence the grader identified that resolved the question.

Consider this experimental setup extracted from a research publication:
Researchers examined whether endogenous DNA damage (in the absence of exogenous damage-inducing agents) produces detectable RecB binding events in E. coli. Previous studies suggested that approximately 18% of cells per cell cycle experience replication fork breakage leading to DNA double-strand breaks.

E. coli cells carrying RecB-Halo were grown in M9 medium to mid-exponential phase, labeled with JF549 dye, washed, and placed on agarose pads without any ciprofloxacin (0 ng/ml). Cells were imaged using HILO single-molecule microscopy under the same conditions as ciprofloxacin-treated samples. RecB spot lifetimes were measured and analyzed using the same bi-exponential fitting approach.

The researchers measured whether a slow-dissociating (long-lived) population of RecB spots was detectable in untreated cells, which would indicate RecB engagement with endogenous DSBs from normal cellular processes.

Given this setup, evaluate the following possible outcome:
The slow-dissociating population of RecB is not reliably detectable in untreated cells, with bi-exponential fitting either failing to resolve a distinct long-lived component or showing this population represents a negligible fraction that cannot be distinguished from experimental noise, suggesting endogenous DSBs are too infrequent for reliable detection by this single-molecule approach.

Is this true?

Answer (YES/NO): NO